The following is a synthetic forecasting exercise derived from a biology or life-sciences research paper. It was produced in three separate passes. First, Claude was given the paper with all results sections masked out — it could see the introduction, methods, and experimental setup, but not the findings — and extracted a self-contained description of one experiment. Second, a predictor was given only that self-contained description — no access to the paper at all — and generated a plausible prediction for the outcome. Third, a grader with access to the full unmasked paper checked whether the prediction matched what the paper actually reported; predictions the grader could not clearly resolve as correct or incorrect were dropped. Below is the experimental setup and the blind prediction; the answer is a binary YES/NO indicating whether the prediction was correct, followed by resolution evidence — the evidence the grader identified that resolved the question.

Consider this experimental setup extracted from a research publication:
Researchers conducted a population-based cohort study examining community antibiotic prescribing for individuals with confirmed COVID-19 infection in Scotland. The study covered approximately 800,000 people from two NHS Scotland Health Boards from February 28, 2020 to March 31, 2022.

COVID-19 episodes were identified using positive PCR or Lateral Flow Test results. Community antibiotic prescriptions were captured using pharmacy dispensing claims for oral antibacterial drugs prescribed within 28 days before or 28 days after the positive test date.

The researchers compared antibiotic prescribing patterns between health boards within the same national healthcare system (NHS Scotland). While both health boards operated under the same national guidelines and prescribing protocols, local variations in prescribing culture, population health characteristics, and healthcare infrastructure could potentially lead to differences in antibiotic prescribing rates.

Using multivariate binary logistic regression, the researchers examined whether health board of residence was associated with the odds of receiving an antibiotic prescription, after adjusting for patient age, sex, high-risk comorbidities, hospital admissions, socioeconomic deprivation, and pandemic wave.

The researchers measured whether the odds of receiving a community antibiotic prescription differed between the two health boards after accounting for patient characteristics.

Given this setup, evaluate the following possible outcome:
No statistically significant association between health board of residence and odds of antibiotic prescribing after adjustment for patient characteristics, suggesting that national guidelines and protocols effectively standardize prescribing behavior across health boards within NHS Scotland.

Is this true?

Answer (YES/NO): NO